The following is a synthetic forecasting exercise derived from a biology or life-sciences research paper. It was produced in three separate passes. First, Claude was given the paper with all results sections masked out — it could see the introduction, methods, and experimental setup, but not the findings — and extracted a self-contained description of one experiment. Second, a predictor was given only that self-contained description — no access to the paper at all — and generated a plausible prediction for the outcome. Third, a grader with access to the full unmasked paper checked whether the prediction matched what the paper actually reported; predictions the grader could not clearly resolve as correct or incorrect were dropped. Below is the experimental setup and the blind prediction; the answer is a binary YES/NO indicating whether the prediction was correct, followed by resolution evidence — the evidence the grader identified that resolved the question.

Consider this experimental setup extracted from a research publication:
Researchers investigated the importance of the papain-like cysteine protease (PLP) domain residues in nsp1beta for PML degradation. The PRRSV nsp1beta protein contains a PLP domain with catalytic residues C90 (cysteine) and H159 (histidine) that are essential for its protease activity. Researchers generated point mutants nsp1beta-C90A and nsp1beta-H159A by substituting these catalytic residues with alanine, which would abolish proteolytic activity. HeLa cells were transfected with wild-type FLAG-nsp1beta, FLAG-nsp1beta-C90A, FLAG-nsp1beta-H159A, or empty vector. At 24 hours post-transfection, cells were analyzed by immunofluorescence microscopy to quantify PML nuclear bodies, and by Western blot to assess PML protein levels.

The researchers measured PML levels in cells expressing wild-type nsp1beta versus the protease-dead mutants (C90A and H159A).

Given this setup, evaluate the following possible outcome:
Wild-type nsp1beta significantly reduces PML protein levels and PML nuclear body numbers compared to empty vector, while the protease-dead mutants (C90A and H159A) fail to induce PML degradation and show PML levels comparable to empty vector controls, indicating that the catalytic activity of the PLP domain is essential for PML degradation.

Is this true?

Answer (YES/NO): NO